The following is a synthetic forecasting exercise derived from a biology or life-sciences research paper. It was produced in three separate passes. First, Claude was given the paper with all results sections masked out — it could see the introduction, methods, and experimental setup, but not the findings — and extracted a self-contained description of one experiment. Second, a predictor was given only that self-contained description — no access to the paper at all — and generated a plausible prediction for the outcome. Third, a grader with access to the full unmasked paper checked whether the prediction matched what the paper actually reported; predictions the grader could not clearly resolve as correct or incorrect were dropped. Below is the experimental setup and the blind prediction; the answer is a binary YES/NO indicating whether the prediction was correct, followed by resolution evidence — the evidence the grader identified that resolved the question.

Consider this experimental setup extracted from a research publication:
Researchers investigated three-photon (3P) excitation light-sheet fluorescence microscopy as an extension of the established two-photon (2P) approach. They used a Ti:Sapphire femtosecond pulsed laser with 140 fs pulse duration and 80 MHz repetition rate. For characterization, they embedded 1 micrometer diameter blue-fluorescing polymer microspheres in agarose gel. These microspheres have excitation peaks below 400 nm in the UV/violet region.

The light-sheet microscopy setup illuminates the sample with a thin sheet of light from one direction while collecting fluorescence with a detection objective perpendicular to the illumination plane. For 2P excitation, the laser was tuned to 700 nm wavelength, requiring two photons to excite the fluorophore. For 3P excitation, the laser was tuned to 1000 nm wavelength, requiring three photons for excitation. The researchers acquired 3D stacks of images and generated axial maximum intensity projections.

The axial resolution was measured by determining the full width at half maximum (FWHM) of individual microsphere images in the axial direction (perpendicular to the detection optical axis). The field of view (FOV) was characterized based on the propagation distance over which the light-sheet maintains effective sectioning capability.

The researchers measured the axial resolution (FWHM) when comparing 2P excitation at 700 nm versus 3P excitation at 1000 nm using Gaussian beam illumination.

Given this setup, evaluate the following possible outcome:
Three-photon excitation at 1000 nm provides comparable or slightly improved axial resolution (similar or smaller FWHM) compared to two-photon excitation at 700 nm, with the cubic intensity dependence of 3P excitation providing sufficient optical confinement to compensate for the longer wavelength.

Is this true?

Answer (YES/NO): YES